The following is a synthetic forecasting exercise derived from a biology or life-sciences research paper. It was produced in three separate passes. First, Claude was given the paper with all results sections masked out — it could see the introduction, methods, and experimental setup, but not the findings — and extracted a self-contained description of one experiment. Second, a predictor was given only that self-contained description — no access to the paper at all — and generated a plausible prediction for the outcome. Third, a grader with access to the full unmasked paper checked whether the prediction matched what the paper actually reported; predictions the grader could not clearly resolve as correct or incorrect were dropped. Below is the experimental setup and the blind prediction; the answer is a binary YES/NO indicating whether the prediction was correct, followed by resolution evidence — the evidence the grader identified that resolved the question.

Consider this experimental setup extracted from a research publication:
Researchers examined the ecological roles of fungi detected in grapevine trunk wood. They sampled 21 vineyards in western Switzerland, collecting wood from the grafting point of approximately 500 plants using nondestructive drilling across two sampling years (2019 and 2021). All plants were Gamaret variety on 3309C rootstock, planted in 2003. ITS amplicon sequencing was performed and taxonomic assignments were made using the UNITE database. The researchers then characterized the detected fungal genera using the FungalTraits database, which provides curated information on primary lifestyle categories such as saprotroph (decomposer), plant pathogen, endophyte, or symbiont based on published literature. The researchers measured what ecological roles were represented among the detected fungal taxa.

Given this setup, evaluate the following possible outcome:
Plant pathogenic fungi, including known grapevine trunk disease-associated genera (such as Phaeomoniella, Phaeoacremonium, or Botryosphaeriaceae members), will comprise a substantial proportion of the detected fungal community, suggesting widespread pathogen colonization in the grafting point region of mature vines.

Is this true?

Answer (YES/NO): YES